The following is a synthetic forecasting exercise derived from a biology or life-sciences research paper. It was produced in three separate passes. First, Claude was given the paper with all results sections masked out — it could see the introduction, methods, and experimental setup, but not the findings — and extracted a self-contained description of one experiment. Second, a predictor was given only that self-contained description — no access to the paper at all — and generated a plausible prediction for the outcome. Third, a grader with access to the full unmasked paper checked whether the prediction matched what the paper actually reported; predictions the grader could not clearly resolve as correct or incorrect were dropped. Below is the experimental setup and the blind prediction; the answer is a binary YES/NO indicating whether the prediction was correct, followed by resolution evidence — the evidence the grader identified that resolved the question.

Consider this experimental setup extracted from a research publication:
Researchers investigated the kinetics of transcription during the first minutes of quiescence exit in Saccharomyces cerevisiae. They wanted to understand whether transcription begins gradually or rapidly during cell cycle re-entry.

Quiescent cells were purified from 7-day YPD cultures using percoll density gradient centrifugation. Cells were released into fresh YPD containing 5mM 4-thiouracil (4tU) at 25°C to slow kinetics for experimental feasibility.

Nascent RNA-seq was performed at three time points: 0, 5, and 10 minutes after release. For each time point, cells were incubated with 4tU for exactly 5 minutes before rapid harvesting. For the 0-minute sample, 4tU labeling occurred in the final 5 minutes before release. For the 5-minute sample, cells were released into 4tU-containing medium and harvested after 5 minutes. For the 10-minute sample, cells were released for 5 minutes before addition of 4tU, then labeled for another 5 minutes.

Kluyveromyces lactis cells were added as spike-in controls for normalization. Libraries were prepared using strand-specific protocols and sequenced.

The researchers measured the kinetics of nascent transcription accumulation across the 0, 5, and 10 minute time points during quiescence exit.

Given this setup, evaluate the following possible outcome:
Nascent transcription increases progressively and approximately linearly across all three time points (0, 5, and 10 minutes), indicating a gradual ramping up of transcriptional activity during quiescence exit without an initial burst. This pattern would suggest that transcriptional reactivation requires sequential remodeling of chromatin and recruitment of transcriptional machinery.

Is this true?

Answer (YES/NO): NO